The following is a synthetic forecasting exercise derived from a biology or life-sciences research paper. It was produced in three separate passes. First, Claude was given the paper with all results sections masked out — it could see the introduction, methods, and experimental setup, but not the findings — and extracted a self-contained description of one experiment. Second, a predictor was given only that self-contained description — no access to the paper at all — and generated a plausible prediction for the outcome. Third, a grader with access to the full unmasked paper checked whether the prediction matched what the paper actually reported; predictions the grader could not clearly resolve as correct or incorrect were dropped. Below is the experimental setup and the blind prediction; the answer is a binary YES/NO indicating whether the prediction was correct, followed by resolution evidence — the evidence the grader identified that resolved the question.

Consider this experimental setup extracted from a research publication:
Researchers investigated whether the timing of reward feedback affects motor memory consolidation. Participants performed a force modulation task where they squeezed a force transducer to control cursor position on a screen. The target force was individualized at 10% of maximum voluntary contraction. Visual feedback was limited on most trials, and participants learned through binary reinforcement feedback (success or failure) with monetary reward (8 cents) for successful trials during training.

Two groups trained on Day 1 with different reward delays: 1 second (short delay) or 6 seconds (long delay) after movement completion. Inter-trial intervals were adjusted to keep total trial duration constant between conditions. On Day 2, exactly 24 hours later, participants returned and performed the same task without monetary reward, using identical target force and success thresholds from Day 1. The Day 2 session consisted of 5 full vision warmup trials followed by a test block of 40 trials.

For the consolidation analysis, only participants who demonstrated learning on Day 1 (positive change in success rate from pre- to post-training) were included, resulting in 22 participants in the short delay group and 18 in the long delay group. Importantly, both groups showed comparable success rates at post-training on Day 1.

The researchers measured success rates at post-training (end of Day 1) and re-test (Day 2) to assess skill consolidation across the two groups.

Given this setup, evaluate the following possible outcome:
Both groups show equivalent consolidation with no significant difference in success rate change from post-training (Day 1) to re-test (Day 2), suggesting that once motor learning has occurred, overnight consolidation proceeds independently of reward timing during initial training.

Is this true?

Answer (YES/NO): NO